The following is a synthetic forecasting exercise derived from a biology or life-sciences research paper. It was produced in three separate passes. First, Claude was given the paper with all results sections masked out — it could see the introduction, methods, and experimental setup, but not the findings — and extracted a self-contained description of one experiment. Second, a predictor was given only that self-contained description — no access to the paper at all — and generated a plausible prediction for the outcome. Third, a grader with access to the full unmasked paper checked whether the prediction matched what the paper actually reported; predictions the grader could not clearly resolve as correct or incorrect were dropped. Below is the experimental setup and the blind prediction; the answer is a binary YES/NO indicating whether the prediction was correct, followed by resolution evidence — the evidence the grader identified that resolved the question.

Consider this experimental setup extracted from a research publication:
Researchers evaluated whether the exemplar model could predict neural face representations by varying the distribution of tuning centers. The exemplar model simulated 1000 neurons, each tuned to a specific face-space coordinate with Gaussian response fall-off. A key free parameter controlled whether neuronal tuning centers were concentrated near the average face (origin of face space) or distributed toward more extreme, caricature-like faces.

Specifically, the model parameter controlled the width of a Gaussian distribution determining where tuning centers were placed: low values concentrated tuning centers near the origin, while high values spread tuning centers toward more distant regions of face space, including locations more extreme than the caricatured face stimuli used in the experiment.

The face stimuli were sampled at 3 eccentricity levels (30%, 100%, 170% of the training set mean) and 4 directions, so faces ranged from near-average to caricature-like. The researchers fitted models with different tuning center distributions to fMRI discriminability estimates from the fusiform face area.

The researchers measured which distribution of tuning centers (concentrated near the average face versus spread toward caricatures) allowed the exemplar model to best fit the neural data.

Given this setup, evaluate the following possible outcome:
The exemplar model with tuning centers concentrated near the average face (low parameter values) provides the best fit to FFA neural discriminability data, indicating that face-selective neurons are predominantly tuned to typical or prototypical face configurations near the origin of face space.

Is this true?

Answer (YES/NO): NO